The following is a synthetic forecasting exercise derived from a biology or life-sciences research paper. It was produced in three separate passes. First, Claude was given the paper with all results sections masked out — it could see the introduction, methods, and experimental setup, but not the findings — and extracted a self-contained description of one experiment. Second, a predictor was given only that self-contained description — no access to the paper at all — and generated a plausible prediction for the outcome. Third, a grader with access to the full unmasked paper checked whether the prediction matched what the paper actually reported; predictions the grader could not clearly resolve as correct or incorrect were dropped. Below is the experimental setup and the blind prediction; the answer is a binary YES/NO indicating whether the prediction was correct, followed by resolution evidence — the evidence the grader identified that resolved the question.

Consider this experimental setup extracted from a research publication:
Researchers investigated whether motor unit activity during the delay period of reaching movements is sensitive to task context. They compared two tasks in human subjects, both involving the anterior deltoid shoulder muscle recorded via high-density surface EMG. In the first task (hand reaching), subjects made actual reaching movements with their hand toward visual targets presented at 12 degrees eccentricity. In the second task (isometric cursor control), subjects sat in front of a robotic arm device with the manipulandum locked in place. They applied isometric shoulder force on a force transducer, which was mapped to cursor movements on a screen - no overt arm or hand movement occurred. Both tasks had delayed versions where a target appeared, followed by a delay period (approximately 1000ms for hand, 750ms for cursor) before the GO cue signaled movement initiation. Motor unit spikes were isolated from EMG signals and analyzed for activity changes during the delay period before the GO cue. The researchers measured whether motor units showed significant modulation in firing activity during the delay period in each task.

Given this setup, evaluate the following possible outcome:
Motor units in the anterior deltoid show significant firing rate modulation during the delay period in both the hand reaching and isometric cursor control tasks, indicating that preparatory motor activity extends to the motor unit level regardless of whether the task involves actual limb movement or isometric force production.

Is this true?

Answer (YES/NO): NO